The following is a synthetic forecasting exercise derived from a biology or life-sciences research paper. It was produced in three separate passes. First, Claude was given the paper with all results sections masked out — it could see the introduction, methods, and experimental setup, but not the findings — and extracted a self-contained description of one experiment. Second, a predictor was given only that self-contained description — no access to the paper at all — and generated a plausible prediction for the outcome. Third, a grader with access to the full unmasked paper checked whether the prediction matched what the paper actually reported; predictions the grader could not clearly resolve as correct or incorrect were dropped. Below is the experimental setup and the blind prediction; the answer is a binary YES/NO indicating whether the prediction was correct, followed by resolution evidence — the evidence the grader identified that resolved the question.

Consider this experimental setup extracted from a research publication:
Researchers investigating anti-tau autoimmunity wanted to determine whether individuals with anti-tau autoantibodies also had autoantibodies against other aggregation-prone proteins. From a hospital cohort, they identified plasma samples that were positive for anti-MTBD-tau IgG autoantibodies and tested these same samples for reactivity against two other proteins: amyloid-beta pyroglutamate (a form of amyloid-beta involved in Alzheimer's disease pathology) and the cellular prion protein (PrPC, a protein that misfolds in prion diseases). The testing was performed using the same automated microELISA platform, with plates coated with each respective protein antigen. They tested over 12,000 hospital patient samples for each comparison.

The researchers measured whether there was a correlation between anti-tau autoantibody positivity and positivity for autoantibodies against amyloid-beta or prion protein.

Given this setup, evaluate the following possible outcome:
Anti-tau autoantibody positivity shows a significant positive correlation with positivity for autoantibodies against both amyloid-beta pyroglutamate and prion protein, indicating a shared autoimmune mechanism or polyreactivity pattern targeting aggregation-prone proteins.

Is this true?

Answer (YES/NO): NO